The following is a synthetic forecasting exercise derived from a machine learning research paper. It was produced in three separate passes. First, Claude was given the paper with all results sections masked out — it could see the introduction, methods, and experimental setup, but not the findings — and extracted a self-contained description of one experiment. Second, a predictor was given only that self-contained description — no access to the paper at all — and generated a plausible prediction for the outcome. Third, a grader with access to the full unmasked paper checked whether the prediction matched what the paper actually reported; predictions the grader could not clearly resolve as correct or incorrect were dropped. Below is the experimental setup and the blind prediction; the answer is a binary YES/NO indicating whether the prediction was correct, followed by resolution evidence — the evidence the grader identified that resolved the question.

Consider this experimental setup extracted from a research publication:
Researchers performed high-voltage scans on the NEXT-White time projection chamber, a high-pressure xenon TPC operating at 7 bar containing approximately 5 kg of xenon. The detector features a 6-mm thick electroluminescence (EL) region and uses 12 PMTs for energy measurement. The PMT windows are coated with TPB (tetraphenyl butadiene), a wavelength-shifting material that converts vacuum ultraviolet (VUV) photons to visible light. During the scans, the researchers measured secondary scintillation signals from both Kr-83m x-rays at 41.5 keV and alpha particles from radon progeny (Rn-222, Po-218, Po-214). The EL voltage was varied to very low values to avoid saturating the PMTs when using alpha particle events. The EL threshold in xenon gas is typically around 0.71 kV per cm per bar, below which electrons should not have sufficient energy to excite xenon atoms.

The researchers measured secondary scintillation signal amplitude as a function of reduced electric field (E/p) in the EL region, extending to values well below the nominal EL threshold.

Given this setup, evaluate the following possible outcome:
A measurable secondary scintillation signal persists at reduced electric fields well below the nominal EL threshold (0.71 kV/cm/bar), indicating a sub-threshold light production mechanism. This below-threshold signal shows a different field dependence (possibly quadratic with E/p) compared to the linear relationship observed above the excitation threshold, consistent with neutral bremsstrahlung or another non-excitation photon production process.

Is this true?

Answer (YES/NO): YES